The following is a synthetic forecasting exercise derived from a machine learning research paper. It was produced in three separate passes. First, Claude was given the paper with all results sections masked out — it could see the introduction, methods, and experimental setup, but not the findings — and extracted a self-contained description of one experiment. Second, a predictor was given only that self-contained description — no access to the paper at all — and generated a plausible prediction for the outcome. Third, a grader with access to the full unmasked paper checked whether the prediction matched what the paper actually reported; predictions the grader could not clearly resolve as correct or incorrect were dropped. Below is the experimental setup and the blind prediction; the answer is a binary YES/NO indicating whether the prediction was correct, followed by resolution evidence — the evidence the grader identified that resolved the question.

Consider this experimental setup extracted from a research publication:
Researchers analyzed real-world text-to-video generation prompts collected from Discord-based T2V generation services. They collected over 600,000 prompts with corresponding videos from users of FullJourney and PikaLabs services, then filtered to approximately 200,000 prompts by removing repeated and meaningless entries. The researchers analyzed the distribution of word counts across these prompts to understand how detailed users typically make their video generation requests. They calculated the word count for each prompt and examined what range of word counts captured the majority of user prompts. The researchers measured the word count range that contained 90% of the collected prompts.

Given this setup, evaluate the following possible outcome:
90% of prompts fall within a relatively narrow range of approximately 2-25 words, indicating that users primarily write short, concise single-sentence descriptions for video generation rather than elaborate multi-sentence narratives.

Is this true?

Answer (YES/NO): NO